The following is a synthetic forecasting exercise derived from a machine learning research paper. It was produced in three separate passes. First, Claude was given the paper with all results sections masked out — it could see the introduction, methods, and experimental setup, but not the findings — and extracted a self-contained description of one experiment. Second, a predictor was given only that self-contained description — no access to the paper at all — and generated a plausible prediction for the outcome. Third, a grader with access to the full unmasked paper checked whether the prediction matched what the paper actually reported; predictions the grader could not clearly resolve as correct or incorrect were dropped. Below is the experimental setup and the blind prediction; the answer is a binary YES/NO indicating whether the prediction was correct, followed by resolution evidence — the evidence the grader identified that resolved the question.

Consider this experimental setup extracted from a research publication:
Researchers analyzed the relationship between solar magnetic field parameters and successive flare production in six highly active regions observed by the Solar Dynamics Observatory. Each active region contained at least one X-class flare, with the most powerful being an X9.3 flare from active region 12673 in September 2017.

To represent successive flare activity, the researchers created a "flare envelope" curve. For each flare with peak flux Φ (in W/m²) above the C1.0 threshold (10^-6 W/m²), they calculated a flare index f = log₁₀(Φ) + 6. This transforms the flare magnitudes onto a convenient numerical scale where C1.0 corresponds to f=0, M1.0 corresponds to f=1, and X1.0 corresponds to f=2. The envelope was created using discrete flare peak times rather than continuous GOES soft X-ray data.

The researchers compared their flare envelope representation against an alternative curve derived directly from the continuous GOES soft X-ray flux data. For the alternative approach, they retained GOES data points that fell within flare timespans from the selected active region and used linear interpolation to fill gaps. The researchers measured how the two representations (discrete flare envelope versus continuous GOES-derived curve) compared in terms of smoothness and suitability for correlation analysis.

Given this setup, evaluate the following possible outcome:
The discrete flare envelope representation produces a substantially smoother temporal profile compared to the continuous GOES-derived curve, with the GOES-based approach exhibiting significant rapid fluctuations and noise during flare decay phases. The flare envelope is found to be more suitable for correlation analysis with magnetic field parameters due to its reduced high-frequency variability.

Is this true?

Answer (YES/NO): NO